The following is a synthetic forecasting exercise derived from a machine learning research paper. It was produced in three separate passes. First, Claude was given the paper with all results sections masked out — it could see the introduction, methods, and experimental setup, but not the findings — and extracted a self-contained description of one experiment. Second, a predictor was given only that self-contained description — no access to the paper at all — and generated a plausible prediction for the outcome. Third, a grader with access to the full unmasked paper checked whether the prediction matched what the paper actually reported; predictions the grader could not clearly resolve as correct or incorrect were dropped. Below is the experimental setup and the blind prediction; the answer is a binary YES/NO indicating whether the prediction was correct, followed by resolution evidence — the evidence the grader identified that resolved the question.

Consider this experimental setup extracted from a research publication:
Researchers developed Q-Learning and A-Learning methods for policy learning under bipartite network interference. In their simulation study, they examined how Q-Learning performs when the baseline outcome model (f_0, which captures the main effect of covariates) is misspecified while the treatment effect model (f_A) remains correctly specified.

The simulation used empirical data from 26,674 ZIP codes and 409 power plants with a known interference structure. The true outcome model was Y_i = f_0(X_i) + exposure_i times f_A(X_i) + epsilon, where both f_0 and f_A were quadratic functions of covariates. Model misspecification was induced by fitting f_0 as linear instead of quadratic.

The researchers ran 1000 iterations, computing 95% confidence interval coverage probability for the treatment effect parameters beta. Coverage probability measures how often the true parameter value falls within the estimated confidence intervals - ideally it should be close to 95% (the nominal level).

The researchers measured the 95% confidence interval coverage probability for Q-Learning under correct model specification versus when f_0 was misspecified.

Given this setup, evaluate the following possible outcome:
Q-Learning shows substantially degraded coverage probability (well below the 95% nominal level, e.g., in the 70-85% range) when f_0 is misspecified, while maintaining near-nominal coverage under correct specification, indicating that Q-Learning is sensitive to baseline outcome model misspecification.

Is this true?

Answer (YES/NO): NO